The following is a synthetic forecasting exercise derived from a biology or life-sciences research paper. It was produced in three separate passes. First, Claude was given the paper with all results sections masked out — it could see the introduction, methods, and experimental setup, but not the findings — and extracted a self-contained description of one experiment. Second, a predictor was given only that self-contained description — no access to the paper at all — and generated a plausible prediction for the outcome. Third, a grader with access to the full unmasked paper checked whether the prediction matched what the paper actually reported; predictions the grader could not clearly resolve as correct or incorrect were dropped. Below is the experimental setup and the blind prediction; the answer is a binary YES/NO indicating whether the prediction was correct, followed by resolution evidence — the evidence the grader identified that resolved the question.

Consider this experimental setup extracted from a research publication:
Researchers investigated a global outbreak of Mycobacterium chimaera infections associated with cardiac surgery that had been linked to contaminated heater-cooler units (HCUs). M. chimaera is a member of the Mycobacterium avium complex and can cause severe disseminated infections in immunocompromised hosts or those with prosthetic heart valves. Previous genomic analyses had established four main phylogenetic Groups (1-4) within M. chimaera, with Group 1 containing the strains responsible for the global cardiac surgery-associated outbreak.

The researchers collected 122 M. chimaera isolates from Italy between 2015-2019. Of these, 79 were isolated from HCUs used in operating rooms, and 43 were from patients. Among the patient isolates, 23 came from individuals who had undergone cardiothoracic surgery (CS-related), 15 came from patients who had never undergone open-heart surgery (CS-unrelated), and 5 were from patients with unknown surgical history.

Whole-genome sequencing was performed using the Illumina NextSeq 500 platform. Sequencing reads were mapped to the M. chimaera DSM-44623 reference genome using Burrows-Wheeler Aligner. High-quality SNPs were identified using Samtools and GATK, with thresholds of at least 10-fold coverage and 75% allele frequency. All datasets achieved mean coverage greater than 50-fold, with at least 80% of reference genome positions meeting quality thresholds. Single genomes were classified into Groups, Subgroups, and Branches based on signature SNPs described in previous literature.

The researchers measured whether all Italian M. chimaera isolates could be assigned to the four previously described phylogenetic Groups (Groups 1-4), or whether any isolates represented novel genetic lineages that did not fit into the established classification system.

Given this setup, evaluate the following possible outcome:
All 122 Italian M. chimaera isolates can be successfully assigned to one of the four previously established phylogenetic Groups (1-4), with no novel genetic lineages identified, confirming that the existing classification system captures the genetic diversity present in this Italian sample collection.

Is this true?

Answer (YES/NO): NO